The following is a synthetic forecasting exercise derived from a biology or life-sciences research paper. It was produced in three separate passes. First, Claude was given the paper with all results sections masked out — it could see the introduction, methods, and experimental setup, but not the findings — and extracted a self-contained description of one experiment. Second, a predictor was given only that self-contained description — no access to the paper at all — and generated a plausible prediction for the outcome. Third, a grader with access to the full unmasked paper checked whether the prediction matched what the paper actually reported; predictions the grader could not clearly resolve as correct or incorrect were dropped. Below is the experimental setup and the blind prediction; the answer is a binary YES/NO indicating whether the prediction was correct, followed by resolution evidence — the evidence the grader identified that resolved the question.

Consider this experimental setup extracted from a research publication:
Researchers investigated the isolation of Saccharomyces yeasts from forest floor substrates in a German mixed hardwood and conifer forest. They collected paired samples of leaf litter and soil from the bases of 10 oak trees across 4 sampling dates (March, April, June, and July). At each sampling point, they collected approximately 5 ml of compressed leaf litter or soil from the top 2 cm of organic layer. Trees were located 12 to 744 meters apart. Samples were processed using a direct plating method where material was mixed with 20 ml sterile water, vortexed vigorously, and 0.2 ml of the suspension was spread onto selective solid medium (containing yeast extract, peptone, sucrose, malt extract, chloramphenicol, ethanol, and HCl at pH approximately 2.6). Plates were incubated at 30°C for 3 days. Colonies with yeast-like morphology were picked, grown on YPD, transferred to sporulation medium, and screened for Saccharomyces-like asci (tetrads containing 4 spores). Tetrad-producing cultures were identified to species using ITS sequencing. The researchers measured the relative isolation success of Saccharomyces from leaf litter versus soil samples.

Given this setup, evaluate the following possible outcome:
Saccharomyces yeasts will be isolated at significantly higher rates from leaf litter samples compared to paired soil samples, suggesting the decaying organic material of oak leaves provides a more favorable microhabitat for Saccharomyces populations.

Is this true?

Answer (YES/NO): NO